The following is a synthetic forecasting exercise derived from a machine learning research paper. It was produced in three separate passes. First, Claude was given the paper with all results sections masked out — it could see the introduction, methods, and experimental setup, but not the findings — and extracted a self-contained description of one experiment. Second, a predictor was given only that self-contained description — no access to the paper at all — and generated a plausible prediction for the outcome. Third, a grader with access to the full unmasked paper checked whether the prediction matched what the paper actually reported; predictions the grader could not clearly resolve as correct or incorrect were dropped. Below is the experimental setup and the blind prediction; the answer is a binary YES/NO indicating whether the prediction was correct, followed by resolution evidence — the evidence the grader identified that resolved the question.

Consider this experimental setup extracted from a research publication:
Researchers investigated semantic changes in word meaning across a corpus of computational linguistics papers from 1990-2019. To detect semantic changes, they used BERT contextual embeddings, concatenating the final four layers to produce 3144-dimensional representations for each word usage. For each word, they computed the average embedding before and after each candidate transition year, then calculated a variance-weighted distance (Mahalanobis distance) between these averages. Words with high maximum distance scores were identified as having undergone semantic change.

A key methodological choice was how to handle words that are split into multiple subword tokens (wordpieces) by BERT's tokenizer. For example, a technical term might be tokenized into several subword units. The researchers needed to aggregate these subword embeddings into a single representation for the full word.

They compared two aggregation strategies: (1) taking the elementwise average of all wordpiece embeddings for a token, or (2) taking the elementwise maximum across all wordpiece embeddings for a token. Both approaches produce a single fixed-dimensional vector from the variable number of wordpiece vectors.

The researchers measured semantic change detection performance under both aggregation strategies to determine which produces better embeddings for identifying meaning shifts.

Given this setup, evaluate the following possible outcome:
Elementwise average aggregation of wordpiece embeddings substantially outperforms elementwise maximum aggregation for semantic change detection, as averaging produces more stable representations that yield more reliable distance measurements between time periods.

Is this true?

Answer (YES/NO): NO